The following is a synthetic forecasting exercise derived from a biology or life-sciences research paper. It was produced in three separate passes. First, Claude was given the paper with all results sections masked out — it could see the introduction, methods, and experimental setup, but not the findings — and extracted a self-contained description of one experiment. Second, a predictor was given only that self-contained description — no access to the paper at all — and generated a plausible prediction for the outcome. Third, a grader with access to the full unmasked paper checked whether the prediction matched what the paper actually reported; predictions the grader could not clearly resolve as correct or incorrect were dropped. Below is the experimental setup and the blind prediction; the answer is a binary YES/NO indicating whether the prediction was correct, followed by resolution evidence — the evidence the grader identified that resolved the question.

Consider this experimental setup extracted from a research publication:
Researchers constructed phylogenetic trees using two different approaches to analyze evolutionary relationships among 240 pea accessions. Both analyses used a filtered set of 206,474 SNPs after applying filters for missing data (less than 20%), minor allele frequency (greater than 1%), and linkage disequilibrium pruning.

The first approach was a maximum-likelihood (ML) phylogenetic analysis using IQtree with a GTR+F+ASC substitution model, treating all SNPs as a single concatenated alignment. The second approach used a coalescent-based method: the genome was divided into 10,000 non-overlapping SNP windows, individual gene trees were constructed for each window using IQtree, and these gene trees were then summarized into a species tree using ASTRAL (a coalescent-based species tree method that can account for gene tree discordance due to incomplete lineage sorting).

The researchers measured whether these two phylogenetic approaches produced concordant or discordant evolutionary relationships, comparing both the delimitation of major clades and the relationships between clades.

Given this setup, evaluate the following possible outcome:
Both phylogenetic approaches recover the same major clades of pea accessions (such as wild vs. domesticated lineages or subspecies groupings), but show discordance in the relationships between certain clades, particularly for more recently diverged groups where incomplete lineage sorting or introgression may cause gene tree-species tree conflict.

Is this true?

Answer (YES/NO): YES